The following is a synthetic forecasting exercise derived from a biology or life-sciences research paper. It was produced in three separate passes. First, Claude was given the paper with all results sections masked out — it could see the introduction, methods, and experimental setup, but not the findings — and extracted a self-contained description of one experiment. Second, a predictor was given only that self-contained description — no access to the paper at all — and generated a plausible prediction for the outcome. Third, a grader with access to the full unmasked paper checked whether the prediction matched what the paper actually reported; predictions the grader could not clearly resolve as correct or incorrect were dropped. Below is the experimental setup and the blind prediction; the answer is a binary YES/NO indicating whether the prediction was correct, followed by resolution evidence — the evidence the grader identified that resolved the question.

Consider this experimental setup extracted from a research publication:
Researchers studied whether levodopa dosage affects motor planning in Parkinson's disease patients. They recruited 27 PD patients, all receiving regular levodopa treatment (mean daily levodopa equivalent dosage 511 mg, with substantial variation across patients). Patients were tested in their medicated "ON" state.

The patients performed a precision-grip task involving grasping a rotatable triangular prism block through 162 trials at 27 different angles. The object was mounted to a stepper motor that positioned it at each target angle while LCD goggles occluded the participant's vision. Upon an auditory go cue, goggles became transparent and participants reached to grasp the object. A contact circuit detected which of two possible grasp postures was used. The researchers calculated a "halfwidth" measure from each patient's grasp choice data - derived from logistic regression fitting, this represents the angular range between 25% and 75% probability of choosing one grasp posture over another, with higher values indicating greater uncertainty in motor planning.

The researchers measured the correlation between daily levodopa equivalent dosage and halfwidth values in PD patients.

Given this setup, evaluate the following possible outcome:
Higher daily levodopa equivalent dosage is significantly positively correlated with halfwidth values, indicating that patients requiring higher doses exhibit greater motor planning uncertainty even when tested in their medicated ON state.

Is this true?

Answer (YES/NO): NO